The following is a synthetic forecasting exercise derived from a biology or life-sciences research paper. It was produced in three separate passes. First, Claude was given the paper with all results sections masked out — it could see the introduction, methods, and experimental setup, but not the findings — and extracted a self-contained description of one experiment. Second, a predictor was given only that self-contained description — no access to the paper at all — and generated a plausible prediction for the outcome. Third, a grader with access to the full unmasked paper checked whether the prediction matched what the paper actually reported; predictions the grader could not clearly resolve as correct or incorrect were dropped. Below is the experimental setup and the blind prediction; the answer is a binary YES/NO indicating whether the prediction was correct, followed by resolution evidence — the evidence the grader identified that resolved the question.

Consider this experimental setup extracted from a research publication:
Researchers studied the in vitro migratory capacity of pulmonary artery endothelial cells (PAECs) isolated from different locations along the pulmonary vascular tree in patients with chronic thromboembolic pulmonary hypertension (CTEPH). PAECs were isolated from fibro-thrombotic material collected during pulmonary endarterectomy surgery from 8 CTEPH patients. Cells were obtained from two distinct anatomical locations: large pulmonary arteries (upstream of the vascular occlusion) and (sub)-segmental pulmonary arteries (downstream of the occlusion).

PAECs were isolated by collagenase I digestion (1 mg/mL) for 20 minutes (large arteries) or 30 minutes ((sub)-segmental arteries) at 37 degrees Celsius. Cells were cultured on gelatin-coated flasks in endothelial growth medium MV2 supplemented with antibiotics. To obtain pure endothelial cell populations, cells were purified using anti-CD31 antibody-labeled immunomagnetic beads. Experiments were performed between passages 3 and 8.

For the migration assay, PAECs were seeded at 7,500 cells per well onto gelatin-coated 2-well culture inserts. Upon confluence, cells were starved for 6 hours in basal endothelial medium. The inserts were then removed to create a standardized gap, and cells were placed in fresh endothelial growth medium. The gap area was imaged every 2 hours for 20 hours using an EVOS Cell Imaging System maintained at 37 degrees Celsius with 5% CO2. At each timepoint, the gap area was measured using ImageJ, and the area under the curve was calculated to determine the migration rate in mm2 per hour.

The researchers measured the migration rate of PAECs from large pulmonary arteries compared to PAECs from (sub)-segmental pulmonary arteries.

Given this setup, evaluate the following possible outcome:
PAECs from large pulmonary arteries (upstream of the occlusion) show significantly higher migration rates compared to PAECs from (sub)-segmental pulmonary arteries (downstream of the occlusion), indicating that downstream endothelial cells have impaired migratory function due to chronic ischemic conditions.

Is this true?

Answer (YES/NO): NO